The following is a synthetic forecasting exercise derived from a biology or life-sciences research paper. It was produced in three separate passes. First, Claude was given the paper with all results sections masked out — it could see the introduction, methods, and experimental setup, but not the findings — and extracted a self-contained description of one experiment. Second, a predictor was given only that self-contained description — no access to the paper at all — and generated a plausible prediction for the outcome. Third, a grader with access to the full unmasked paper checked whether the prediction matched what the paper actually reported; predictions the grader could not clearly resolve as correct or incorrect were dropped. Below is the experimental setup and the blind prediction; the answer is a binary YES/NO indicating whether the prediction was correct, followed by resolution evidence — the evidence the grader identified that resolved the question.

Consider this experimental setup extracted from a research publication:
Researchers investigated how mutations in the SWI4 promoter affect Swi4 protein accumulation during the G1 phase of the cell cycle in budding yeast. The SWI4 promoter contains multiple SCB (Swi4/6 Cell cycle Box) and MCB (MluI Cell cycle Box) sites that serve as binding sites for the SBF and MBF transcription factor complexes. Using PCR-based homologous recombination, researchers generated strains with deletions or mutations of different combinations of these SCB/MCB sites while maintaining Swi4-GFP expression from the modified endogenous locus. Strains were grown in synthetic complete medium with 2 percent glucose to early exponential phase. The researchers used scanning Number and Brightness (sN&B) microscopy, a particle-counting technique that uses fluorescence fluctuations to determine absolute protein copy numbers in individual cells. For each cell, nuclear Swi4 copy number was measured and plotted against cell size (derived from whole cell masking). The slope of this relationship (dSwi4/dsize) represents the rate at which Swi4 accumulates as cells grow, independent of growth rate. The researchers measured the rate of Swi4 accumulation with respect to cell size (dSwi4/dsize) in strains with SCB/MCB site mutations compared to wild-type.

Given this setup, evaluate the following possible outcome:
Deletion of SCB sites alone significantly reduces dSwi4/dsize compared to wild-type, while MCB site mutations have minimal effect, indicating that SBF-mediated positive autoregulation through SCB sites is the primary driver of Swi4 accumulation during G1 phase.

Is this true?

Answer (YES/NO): NO